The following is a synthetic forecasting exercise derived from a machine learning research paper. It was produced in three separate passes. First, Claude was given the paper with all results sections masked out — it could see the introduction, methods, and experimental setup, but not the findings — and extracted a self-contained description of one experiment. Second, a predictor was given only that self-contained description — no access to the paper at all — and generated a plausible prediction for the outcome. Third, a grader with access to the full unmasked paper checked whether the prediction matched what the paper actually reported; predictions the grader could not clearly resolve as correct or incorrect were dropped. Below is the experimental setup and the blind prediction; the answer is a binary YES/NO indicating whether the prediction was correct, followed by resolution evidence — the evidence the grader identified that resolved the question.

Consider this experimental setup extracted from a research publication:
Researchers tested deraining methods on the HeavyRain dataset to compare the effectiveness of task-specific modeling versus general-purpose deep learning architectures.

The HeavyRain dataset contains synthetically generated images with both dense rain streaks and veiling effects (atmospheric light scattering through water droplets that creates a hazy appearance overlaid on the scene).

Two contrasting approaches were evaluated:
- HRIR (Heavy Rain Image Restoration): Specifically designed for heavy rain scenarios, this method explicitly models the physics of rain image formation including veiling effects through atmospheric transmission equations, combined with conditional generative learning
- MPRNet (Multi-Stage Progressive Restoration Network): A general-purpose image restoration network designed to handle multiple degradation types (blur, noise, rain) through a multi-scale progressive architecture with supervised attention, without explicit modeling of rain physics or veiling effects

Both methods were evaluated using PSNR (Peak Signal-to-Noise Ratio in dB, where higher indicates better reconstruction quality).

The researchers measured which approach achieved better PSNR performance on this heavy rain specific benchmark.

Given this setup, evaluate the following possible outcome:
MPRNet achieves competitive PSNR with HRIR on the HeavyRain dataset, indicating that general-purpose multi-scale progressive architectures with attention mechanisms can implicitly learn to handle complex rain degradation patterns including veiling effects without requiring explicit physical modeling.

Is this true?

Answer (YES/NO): NO